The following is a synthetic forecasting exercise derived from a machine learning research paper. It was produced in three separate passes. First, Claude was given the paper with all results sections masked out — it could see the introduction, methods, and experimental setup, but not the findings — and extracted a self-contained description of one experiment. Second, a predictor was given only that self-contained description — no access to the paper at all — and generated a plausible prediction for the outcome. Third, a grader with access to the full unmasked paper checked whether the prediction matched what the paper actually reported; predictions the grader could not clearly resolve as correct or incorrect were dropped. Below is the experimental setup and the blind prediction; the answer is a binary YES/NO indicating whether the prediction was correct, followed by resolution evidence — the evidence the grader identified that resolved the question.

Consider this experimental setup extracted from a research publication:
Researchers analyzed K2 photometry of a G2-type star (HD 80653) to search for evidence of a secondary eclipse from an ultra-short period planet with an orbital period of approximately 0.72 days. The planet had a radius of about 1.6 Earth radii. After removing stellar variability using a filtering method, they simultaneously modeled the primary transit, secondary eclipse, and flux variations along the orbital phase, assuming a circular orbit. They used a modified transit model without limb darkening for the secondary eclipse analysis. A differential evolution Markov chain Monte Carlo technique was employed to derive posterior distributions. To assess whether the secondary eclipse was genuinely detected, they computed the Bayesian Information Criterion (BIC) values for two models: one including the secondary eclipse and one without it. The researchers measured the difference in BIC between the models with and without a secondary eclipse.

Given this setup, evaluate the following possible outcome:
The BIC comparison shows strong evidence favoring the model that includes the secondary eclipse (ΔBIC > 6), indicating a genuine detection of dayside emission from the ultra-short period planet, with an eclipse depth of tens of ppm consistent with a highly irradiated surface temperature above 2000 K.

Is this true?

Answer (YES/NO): NO